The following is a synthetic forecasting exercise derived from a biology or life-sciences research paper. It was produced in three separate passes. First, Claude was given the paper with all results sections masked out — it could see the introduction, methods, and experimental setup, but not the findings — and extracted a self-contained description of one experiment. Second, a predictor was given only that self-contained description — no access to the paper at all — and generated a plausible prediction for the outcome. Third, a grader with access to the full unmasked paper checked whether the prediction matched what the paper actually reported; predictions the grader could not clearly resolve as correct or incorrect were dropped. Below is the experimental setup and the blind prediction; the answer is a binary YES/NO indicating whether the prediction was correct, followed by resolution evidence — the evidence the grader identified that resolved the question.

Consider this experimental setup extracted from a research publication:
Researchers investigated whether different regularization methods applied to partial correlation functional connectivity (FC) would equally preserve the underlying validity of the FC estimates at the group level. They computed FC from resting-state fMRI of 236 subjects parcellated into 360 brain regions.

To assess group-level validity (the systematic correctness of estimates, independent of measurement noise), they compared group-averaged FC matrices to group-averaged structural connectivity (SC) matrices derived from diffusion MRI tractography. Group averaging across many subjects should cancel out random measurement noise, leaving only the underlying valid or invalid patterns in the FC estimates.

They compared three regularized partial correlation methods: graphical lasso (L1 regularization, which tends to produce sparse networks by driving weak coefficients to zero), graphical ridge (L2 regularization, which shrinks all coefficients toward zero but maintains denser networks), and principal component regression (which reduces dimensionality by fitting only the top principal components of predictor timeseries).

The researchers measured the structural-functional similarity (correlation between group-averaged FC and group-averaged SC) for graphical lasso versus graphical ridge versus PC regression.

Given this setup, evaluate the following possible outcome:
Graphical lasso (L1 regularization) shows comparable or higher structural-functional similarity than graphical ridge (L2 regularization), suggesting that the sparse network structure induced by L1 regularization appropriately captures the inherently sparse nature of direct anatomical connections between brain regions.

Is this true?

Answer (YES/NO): YES